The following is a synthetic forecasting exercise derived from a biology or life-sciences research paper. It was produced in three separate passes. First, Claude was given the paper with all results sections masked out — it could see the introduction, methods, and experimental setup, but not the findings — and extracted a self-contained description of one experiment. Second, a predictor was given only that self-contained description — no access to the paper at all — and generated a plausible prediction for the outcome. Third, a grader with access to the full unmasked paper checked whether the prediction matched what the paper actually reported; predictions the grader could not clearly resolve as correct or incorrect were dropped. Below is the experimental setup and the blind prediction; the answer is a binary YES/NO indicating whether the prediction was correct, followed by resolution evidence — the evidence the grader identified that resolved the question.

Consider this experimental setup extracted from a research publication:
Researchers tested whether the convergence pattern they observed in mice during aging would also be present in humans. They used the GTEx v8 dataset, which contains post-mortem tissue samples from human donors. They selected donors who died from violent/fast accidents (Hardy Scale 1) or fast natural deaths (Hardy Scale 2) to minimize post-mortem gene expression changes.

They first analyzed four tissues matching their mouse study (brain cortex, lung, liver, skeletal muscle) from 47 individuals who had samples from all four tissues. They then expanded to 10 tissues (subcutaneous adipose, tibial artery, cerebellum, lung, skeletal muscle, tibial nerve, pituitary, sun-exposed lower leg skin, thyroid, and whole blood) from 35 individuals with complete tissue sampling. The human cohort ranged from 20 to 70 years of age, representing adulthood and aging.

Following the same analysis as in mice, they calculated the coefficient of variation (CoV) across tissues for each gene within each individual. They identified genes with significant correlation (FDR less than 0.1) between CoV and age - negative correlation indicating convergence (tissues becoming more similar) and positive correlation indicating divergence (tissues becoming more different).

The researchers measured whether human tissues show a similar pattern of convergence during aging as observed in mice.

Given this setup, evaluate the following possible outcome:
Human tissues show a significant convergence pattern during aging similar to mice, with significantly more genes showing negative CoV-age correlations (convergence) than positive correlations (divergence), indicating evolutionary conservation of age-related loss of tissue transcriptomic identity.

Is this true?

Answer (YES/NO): NO